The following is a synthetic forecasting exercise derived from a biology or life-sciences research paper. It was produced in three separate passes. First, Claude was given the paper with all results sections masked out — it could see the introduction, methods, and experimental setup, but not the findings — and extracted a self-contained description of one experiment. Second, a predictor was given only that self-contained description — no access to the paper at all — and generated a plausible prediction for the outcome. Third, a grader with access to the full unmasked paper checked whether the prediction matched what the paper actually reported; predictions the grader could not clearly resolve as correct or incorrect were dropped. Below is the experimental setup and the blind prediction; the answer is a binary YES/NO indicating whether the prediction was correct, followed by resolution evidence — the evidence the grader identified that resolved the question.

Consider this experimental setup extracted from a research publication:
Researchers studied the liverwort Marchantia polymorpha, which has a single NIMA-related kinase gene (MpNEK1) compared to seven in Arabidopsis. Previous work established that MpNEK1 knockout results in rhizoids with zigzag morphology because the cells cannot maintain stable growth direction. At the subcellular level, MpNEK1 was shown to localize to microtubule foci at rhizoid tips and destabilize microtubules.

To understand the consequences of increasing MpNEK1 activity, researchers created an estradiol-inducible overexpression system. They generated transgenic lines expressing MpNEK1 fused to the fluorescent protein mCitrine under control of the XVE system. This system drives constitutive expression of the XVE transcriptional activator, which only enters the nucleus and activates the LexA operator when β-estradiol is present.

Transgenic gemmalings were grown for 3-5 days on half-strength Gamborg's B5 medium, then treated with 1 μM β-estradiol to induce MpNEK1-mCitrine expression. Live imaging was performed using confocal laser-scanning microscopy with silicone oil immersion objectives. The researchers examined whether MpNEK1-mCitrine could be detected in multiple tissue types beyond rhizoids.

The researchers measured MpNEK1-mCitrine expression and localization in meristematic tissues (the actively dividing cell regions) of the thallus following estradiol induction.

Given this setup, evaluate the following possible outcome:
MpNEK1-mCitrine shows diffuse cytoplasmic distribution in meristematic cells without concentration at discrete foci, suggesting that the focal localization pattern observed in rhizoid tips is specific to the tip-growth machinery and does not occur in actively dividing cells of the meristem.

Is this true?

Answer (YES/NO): NO